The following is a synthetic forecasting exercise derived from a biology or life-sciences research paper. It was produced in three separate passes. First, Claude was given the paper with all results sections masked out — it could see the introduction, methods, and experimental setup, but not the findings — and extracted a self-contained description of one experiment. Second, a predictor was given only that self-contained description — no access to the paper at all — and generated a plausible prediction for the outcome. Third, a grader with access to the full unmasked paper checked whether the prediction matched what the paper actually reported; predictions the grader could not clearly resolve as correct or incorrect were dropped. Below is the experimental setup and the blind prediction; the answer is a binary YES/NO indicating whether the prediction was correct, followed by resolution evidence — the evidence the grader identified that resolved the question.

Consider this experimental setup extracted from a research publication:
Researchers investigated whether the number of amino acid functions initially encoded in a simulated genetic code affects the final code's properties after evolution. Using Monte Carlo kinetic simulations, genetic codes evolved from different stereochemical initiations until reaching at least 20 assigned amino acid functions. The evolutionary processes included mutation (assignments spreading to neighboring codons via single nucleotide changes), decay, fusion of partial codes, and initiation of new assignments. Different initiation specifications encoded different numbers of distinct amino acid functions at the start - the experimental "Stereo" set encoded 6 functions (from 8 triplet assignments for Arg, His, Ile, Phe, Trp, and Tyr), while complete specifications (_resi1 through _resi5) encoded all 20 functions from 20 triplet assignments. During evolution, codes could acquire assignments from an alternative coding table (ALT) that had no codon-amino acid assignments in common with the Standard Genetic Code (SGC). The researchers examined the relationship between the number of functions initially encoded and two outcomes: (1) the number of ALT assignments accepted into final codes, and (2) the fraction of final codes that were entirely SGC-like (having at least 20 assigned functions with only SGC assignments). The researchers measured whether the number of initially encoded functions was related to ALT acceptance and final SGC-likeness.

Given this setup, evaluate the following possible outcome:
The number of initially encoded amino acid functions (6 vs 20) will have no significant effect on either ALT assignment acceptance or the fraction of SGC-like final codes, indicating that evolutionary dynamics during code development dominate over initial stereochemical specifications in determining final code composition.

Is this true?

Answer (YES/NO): NO